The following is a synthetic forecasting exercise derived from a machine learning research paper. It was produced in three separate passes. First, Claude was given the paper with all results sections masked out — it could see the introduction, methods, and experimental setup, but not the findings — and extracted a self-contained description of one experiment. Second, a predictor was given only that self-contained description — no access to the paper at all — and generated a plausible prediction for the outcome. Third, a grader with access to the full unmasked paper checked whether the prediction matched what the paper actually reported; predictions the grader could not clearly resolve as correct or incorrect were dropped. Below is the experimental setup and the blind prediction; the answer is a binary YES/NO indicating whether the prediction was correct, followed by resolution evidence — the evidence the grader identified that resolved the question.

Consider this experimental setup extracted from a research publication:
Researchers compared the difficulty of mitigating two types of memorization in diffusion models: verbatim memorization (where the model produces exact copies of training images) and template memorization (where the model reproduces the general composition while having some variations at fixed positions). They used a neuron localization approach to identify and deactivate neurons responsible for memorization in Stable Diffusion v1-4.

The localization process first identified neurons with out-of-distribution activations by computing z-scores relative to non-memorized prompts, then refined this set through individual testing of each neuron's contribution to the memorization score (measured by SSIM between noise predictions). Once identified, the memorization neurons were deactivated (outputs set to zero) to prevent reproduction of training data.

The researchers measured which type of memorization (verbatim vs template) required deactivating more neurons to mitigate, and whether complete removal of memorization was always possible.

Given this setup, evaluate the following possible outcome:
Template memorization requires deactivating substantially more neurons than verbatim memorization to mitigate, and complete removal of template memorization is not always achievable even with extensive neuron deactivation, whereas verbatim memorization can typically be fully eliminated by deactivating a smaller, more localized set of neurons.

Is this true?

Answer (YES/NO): YES